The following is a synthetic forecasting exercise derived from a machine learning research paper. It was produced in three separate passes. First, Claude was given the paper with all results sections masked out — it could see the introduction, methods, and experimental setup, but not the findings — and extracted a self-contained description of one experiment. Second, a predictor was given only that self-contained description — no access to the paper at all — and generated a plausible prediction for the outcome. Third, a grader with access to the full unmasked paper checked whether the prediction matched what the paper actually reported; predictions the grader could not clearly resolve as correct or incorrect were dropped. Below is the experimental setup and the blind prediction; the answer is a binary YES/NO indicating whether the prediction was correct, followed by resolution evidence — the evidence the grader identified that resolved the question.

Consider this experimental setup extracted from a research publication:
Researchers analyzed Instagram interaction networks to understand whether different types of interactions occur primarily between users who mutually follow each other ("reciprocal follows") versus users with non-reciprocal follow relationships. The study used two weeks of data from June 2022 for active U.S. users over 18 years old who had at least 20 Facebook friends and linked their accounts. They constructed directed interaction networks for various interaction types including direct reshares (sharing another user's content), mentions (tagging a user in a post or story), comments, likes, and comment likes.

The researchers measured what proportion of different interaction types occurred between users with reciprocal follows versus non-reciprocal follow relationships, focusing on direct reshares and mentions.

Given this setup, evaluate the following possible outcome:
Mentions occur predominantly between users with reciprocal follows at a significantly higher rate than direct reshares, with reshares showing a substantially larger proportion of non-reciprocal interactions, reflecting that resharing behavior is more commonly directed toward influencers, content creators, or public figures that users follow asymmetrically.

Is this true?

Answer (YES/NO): NO